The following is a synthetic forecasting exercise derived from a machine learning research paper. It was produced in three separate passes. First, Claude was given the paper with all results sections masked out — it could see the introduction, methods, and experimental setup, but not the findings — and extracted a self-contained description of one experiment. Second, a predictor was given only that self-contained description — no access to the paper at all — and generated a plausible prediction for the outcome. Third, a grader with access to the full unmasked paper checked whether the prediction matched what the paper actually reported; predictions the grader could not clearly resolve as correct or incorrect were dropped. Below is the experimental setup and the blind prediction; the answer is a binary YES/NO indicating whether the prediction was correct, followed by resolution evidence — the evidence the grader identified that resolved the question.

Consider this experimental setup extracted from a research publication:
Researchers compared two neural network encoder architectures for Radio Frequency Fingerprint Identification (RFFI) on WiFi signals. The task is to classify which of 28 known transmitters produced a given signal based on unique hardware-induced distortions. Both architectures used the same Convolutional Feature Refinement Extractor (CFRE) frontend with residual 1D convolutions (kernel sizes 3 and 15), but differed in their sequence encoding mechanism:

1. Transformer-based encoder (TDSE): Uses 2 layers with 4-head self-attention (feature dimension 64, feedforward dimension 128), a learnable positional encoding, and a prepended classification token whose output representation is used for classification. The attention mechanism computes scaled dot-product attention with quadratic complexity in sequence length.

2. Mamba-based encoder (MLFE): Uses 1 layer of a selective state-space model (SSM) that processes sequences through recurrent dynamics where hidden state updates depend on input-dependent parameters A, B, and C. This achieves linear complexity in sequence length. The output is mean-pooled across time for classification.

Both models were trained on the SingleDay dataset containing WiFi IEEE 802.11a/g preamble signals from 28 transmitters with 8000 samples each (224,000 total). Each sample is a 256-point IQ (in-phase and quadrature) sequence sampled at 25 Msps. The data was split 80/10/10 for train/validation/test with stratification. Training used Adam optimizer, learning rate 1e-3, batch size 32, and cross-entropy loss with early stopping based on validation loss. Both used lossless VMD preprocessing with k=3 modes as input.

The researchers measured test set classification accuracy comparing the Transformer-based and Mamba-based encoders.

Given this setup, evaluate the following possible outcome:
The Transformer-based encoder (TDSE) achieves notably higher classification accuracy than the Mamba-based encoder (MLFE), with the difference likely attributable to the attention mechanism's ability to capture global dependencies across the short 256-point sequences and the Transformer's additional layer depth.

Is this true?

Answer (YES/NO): NO